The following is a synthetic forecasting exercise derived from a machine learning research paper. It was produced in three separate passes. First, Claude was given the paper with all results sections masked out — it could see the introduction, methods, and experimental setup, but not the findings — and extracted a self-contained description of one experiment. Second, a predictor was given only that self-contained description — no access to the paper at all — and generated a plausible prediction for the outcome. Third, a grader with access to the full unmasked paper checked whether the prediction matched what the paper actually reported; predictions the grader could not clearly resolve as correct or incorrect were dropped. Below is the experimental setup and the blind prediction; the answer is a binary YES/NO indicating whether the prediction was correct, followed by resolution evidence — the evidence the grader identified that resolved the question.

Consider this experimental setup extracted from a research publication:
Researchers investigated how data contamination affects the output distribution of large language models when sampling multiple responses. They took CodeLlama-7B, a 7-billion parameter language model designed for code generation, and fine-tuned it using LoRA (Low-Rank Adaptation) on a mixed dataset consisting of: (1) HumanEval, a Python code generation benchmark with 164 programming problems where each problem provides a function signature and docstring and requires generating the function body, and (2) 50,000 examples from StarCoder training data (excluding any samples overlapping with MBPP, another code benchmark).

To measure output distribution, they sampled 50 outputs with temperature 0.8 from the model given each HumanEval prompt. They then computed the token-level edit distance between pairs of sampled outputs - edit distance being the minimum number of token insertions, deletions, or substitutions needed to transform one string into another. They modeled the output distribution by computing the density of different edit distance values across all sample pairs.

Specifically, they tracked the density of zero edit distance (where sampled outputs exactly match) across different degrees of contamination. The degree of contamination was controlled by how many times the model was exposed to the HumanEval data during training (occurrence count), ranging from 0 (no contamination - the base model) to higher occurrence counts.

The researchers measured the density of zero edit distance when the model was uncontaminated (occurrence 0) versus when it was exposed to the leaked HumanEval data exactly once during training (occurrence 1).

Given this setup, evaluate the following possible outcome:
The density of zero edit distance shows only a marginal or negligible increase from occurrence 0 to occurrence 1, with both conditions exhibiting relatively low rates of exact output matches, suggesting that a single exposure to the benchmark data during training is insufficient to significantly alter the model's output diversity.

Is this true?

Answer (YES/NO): NO